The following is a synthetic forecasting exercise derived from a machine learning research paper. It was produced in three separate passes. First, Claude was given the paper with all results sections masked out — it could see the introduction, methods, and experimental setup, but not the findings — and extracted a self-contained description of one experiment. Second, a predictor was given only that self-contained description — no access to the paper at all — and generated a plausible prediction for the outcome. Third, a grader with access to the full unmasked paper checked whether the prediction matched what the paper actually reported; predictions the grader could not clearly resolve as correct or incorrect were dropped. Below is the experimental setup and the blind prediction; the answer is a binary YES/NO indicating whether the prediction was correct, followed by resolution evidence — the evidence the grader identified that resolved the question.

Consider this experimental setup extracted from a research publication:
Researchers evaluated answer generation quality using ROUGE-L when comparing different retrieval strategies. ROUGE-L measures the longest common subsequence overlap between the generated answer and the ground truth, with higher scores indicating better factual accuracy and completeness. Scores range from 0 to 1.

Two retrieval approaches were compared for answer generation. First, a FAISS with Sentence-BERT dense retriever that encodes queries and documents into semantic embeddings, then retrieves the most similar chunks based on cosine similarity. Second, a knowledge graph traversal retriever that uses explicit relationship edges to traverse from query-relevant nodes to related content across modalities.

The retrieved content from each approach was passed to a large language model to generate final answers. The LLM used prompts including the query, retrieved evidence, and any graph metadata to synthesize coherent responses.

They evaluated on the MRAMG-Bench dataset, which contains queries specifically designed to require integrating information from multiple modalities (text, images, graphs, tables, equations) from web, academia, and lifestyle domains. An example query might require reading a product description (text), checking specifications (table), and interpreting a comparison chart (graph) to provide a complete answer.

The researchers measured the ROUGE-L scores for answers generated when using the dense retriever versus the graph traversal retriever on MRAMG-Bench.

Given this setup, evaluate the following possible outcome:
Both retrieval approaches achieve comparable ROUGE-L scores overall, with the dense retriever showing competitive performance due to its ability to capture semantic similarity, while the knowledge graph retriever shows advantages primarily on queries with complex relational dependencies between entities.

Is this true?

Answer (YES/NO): NO